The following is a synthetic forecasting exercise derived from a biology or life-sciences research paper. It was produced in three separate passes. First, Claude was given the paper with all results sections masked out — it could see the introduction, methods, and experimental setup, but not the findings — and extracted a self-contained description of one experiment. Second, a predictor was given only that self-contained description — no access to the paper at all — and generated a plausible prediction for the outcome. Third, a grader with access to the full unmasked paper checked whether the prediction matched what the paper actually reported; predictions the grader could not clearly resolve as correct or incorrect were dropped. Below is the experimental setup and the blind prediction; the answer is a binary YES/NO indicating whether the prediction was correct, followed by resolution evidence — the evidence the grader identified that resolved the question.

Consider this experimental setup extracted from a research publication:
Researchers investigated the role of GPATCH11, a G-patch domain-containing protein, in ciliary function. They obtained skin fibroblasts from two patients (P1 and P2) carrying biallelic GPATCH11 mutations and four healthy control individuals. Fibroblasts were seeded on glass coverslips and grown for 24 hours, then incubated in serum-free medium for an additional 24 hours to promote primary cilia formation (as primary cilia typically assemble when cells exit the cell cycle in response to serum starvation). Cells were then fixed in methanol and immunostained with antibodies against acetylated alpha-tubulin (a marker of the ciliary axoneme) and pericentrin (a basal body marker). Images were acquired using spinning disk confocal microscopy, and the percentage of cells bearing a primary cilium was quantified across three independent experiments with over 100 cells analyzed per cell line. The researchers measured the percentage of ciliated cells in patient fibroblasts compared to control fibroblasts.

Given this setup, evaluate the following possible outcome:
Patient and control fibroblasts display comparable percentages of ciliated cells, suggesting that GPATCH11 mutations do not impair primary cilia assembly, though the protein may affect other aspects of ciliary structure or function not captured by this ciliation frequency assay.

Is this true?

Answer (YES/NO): YES